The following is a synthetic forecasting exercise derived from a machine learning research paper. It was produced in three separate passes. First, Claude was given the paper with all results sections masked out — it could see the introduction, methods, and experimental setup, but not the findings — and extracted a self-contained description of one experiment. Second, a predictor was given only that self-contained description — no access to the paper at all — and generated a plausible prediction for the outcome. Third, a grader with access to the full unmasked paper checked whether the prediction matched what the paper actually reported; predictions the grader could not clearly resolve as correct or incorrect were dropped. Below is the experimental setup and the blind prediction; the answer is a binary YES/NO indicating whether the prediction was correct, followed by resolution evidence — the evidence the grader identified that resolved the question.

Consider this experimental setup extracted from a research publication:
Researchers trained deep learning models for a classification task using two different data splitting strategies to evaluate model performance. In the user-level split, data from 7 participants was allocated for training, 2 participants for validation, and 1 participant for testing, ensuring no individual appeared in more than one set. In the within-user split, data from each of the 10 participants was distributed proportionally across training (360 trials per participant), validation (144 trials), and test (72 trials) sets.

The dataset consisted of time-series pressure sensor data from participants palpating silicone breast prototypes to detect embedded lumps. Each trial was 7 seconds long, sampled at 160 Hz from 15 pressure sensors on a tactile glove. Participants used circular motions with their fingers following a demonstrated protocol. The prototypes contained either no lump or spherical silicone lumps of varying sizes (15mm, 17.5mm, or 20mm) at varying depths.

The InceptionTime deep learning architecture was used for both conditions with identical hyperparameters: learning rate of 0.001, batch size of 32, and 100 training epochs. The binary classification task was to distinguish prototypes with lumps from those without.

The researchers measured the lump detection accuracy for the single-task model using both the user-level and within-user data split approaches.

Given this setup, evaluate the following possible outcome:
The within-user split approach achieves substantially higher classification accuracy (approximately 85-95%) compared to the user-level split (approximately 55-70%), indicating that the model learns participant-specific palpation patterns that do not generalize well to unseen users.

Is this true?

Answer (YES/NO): NO